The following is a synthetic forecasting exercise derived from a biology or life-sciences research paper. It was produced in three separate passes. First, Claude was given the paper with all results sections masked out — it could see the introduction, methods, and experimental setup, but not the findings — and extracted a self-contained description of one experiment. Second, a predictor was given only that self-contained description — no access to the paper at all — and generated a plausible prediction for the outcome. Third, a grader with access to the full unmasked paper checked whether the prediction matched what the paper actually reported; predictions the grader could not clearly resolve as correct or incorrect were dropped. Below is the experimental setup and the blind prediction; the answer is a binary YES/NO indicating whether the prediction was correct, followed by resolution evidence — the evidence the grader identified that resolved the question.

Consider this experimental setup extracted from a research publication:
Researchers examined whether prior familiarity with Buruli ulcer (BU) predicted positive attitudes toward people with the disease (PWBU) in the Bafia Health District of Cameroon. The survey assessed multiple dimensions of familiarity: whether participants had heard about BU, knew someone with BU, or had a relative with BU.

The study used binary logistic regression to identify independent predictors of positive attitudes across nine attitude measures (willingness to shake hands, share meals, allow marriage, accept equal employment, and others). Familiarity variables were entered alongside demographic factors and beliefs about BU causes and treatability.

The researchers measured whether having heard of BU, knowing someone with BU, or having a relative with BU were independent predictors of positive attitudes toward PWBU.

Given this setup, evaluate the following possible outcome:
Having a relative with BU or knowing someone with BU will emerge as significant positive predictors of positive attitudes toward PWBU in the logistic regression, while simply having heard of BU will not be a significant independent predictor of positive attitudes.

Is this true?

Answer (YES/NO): NO